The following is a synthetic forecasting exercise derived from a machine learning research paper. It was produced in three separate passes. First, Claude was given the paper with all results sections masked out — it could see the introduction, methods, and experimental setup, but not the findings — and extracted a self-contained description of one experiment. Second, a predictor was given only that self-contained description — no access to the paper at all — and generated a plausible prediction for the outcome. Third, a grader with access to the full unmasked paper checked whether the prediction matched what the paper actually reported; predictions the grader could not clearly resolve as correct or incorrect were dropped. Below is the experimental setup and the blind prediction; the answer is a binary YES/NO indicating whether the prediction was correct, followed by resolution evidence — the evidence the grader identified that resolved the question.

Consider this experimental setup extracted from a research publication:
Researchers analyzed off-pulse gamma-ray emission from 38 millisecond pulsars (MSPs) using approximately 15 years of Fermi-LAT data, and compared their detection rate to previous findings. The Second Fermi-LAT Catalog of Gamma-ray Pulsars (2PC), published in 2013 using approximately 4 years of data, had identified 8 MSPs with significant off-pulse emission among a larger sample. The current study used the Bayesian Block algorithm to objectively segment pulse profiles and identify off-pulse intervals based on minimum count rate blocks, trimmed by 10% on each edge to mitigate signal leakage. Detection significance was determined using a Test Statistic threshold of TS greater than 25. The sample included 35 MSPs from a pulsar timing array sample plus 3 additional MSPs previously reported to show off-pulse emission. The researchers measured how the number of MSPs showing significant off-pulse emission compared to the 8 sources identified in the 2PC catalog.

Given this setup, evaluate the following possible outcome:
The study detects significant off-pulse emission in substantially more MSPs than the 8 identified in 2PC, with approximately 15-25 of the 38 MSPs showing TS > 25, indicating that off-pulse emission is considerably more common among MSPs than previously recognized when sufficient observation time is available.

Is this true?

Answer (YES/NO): YES